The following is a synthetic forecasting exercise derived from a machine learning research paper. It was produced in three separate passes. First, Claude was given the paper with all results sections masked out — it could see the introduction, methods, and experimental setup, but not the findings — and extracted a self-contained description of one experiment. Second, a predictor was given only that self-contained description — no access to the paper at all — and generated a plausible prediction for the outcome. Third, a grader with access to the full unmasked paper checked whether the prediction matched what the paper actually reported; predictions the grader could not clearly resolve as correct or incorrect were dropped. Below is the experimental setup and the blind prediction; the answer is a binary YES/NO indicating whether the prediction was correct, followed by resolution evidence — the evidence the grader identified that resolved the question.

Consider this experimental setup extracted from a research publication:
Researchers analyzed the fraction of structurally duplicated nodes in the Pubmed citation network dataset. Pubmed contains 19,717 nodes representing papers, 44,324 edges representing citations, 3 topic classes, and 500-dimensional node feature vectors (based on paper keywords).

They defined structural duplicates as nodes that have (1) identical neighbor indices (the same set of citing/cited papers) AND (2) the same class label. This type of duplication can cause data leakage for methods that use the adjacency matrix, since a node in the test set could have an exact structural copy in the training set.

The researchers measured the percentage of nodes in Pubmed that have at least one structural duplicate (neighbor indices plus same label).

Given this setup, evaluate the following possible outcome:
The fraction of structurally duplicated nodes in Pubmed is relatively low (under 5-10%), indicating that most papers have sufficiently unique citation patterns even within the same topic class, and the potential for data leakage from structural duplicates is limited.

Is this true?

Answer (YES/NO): NO